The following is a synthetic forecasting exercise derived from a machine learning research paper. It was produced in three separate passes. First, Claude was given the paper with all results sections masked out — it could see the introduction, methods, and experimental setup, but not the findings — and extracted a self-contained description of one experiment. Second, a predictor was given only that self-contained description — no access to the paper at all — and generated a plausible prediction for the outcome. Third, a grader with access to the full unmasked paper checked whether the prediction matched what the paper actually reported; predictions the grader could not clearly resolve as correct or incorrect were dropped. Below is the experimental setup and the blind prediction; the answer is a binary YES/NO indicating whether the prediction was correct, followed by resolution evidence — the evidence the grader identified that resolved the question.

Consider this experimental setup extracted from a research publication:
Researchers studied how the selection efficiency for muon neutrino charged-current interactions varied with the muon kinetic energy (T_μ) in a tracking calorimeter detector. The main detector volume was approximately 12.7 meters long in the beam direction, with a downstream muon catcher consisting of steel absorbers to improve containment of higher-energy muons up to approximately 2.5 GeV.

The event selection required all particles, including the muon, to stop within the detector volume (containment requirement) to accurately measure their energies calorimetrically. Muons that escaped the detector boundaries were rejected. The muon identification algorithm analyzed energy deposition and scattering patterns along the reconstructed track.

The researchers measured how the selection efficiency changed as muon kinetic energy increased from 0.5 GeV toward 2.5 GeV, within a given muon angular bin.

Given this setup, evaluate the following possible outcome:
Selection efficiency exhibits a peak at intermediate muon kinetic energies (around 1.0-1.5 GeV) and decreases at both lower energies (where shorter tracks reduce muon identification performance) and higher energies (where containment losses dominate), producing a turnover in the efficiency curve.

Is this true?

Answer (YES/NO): NO